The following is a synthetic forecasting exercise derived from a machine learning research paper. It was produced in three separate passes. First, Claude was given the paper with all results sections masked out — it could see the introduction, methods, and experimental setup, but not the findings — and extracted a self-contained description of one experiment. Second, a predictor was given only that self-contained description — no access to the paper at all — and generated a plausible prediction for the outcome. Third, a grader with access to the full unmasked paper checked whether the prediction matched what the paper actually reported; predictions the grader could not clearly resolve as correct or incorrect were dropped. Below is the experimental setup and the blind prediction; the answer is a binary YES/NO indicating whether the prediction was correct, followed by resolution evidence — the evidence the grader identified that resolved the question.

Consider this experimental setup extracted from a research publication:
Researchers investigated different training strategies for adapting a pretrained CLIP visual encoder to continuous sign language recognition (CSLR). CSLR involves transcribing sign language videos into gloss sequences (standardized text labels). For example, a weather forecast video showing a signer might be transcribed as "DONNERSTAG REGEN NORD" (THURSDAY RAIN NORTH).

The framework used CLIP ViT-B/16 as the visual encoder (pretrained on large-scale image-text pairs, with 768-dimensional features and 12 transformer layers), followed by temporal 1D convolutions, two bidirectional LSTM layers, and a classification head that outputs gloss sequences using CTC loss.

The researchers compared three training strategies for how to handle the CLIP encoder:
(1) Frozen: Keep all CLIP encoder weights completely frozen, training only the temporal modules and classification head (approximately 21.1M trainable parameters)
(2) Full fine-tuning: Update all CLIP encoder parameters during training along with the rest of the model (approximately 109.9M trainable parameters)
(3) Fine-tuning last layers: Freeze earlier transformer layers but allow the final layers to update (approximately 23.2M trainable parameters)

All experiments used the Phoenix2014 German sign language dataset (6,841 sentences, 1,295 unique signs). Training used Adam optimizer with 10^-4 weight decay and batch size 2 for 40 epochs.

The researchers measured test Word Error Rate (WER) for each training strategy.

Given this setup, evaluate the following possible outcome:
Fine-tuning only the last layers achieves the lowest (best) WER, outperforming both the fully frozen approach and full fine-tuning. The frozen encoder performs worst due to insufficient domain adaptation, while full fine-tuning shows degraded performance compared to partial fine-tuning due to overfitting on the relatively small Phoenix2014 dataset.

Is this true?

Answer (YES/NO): NO